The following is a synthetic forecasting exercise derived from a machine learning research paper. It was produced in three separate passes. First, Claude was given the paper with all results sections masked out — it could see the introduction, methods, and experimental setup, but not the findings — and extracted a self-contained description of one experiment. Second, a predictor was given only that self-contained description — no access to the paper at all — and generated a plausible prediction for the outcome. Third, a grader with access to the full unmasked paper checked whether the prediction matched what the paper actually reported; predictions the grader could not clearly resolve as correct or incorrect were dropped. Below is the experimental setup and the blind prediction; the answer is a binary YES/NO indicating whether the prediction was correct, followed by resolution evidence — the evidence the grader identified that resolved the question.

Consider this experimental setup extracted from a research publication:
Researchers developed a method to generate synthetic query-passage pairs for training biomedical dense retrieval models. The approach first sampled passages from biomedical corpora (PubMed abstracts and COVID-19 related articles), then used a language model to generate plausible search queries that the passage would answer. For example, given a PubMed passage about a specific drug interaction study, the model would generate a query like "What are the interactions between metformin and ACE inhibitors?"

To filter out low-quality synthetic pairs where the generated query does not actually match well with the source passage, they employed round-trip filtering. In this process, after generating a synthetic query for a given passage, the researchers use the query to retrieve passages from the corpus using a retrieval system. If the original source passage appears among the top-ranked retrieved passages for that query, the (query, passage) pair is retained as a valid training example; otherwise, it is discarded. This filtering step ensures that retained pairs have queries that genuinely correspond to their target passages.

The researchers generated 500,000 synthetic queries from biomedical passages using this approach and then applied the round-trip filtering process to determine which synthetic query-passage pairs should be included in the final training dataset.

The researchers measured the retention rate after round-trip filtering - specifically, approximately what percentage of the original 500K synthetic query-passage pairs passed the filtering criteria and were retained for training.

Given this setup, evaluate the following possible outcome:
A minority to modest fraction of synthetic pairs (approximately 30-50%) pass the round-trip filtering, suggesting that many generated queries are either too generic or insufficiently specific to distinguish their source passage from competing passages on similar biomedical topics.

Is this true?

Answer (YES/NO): NO